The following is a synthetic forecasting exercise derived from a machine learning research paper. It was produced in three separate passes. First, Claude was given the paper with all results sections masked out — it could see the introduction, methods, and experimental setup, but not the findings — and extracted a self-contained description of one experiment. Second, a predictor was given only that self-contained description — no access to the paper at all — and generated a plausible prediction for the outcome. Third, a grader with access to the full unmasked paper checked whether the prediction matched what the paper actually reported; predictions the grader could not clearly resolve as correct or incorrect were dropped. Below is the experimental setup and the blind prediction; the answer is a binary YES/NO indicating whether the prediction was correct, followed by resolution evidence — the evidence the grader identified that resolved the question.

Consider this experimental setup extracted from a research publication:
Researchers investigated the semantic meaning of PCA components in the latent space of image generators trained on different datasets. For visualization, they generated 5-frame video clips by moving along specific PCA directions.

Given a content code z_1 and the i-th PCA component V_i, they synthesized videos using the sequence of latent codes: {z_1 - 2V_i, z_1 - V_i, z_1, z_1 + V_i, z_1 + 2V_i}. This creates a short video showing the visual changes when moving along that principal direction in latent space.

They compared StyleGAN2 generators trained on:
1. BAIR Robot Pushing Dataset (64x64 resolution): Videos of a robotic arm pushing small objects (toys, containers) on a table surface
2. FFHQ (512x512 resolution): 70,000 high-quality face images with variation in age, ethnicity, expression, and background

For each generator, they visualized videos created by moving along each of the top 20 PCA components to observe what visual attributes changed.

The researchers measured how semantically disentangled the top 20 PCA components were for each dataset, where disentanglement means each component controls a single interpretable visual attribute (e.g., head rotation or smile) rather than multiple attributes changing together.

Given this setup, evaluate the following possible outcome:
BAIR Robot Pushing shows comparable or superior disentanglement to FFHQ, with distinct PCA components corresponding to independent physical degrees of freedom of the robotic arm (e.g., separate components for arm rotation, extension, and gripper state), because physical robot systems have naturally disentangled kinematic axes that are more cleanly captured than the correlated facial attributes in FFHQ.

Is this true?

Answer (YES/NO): NO